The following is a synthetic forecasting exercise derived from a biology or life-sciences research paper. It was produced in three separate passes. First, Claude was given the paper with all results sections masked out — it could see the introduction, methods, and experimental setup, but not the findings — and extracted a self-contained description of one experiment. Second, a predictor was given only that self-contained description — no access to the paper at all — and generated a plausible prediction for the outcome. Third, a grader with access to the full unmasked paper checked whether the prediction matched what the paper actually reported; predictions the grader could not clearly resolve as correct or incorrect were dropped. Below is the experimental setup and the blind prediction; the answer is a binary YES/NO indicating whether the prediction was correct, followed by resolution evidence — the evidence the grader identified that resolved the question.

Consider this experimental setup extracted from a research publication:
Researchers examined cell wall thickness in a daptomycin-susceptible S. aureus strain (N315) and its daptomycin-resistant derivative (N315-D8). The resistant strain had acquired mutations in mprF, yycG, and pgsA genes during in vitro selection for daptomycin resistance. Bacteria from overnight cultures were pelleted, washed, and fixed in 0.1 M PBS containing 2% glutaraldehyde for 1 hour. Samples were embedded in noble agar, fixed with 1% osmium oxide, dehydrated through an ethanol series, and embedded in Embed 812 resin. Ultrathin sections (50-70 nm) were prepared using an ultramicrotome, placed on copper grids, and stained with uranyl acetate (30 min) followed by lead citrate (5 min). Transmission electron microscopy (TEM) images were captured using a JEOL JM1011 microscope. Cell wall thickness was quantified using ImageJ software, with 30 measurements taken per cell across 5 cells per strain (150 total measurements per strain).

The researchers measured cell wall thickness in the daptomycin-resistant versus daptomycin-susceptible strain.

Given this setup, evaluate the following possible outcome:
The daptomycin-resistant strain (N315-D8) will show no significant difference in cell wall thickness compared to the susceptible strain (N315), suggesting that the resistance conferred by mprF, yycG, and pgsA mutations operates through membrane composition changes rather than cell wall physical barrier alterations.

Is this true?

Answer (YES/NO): NO